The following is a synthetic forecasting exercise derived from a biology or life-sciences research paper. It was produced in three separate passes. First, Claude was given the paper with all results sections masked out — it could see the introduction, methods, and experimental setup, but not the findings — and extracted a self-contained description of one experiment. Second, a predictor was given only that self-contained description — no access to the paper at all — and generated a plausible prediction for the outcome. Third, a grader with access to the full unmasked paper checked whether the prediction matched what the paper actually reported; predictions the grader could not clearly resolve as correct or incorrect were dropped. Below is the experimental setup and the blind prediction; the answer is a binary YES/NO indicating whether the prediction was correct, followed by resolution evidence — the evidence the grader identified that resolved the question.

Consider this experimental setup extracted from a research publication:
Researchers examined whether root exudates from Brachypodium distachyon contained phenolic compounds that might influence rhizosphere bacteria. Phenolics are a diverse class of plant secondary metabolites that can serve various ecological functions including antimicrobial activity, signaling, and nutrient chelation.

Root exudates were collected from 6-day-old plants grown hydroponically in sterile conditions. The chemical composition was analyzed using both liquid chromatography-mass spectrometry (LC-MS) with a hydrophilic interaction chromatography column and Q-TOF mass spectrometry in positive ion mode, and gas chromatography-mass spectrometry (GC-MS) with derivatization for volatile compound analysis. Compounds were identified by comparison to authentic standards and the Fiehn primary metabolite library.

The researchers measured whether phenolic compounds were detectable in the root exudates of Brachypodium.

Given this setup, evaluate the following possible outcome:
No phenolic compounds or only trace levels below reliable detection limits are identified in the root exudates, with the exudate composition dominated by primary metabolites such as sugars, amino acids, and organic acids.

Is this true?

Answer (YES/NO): NO